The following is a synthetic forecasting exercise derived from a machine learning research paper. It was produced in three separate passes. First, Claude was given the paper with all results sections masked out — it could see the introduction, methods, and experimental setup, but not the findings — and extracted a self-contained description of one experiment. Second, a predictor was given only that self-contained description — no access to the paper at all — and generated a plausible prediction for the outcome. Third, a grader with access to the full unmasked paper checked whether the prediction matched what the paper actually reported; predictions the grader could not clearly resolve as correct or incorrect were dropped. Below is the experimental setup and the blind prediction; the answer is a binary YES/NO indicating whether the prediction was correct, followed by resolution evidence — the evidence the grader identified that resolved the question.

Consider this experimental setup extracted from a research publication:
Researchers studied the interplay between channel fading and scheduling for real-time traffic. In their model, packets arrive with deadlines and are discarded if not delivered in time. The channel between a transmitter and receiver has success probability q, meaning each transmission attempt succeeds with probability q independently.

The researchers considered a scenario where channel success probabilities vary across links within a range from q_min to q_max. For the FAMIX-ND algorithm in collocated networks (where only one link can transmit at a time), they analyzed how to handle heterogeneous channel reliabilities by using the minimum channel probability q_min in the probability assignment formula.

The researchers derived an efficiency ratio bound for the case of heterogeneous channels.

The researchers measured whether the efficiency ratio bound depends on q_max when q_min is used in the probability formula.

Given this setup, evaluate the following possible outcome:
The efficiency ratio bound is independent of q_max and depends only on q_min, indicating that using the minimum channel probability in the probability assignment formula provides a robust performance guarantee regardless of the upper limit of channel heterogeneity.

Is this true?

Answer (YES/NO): NO